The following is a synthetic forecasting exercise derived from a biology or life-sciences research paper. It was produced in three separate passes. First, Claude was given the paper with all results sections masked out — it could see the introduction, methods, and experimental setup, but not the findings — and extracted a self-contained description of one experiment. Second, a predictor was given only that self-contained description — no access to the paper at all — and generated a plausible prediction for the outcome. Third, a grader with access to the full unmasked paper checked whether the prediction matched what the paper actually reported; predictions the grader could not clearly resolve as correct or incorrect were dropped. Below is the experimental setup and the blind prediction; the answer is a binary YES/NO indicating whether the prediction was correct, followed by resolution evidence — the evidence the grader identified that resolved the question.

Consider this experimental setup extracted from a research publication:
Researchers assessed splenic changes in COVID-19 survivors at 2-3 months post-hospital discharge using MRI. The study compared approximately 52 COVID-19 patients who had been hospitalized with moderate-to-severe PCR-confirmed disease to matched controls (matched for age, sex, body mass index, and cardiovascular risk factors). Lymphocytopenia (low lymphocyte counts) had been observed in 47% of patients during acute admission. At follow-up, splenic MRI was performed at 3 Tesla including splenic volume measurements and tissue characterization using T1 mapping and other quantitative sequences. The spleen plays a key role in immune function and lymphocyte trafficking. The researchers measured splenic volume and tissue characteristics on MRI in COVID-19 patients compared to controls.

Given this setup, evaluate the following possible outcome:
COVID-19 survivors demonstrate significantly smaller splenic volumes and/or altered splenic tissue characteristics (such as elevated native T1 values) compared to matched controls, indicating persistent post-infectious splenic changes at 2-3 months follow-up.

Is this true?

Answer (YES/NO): NO